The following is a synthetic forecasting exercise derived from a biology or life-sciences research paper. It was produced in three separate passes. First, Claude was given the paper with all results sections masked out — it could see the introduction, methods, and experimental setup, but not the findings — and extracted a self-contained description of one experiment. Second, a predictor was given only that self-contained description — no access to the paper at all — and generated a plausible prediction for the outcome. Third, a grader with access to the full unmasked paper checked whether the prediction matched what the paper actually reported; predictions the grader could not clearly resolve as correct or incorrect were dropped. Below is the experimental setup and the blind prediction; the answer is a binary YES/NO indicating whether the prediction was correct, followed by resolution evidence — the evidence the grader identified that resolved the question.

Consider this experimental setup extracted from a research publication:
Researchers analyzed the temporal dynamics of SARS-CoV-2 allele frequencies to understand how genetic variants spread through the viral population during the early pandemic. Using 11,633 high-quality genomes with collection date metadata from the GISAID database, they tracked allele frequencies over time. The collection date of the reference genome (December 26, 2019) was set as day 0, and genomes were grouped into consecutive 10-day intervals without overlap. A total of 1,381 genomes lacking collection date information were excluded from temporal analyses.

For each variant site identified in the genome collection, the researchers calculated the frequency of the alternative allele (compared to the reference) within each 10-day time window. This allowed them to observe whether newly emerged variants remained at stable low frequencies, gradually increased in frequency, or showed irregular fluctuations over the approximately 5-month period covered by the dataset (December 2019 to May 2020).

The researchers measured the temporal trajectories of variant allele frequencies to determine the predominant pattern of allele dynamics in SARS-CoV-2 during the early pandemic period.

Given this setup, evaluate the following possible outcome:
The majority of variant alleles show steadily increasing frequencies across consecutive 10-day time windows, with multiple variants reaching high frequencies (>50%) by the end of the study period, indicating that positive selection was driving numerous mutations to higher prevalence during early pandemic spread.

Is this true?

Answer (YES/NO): NO